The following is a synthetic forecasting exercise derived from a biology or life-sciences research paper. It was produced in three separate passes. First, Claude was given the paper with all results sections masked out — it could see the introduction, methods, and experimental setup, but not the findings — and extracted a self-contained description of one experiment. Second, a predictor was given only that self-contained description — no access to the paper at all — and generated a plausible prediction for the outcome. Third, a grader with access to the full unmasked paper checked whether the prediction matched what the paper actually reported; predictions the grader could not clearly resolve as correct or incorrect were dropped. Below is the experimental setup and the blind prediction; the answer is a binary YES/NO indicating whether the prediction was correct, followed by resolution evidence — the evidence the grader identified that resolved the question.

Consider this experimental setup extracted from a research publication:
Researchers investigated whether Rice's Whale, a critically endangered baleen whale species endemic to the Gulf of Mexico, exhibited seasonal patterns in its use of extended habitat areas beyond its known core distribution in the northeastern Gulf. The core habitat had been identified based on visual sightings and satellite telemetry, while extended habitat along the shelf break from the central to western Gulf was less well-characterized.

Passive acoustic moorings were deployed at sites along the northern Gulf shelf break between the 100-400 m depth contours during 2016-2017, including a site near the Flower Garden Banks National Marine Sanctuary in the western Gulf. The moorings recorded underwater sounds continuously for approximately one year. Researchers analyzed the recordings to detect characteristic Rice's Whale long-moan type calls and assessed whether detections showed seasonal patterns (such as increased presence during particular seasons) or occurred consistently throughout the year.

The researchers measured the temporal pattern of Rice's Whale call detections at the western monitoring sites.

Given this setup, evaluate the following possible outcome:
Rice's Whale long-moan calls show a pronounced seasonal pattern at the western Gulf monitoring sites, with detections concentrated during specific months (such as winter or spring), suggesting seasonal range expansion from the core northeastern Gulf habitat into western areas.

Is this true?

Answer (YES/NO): NO